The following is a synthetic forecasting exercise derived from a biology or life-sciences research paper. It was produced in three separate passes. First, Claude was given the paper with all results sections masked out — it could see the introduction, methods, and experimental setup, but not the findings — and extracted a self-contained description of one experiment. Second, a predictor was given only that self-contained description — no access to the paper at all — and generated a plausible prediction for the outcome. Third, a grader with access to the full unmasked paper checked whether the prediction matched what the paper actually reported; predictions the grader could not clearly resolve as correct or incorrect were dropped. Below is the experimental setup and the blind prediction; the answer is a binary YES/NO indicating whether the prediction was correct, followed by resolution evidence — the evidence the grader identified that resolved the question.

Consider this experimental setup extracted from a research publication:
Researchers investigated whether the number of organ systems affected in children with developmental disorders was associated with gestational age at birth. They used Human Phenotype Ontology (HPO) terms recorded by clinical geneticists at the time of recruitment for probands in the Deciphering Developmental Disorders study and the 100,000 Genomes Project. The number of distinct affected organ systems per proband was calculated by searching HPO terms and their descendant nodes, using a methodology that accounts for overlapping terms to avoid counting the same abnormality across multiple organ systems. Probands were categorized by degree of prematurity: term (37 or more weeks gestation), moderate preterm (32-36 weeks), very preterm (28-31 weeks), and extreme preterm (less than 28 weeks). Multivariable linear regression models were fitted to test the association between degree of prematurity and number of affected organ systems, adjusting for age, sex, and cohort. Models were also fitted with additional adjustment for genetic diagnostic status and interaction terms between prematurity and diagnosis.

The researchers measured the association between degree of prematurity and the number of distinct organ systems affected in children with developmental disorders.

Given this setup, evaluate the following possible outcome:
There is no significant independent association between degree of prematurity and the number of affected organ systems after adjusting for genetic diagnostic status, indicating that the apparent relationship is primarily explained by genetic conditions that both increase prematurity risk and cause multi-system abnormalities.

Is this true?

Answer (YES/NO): NO